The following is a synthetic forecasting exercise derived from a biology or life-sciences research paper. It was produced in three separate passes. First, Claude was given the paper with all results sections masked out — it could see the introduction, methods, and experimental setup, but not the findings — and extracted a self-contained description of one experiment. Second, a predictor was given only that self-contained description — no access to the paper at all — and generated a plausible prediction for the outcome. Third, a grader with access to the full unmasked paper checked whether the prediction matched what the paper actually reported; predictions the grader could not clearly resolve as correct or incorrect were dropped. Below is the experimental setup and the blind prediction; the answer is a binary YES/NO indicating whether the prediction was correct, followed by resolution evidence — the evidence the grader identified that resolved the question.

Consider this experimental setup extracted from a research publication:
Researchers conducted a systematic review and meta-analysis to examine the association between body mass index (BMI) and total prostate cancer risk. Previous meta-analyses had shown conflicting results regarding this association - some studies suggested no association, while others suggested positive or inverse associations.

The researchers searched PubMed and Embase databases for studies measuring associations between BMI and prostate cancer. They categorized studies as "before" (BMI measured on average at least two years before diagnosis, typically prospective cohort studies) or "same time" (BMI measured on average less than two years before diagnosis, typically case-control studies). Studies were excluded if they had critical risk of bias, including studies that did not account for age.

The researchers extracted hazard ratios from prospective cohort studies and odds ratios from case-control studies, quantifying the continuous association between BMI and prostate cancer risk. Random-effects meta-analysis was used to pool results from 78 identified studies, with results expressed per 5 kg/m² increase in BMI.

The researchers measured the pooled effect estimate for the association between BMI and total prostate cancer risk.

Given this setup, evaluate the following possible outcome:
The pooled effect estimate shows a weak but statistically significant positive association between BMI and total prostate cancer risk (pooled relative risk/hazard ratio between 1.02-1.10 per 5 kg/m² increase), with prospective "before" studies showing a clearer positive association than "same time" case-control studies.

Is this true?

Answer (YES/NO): NO